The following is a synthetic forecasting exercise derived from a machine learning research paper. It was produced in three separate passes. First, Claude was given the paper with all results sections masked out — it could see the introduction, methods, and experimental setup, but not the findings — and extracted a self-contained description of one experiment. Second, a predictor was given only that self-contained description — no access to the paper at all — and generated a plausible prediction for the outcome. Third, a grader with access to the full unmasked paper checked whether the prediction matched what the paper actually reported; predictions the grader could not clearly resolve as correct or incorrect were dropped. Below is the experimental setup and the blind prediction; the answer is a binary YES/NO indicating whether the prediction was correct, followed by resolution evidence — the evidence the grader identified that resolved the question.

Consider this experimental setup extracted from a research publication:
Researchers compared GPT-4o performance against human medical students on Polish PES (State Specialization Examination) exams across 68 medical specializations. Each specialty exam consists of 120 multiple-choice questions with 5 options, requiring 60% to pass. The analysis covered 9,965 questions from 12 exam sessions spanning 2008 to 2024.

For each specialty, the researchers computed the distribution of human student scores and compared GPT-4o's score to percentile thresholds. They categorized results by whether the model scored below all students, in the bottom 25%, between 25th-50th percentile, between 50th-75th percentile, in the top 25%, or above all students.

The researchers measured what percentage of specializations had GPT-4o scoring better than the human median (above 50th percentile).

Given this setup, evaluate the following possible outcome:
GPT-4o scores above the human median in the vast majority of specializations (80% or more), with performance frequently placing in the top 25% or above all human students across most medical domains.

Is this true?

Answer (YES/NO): NO